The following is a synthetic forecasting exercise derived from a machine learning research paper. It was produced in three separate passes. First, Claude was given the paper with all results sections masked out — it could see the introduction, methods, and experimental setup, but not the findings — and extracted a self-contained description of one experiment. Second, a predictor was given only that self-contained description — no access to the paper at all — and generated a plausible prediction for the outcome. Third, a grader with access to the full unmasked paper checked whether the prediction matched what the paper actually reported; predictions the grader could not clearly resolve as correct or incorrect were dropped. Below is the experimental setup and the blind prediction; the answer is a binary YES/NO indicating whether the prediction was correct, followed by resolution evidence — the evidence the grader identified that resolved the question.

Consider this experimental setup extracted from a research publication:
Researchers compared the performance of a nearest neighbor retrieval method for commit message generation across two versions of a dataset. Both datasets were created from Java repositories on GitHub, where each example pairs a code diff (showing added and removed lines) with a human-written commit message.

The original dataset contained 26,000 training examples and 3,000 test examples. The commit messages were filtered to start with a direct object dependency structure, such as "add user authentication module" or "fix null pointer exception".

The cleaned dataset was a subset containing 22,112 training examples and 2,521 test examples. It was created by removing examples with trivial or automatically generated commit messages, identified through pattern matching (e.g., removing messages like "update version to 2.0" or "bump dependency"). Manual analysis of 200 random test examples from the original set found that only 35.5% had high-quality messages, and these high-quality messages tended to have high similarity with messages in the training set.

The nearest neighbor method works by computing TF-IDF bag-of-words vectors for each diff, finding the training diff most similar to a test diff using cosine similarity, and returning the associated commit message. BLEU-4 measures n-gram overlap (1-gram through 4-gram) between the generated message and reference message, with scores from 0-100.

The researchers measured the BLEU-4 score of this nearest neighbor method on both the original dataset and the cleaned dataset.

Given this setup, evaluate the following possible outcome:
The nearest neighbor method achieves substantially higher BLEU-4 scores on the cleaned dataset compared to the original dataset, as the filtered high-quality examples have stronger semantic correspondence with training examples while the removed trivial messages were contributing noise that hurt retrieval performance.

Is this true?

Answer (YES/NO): NO